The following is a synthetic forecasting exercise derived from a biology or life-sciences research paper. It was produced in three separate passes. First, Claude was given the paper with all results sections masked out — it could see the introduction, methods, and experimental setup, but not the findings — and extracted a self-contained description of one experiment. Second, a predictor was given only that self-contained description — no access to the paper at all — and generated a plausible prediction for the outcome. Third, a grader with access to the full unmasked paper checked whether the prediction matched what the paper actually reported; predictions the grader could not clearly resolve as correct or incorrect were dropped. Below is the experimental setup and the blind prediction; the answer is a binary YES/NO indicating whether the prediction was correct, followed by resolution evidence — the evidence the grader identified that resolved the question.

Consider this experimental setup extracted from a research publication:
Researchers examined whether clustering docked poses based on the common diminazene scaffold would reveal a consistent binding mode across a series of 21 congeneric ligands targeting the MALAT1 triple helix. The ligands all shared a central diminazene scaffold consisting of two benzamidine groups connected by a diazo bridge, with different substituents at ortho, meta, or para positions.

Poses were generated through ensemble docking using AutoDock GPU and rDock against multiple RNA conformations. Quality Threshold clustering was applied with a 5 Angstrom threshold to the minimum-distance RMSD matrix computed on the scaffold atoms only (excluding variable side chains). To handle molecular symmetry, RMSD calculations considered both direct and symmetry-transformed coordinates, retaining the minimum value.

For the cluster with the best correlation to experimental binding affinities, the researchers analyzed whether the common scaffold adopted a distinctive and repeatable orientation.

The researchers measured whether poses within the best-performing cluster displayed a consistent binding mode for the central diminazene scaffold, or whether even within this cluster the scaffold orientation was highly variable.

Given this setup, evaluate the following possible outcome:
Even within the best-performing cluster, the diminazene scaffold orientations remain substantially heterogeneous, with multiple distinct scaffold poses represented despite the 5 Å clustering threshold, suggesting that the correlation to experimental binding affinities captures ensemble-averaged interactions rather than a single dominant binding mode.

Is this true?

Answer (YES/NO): NO